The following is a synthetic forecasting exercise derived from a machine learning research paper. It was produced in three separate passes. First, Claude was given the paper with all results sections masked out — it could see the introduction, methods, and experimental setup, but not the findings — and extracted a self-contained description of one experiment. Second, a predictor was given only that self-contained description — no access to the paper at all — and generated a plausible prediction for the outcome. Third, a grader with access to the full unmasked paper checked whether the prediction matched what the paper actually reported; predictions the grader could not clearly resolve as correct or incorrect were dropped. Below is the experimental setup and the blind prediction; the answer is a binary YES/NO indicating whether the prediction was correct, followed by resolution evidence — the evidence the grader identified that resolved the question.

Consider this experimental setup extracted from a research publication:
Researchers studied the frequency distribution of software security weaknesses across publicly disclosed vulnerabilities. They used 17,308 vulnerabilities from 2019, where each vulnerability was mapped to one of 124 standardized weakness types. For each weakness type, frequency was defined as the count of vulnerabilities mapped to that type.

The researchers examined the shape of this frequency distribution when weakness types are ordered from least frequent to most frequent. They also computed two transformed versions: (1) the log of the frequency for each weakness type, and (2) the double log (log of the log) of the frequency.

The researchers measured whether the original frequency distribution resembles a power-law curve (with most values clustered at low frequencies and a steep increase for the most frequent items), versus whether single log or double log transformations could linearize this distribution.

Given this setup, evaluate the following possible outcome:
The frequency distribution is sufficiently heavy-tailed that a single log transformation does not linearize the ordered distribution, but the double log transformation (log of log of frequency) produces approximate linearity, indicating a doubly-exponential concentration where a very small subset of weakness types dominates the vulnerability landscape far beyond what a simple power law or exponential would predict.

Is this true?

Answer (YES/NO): NO